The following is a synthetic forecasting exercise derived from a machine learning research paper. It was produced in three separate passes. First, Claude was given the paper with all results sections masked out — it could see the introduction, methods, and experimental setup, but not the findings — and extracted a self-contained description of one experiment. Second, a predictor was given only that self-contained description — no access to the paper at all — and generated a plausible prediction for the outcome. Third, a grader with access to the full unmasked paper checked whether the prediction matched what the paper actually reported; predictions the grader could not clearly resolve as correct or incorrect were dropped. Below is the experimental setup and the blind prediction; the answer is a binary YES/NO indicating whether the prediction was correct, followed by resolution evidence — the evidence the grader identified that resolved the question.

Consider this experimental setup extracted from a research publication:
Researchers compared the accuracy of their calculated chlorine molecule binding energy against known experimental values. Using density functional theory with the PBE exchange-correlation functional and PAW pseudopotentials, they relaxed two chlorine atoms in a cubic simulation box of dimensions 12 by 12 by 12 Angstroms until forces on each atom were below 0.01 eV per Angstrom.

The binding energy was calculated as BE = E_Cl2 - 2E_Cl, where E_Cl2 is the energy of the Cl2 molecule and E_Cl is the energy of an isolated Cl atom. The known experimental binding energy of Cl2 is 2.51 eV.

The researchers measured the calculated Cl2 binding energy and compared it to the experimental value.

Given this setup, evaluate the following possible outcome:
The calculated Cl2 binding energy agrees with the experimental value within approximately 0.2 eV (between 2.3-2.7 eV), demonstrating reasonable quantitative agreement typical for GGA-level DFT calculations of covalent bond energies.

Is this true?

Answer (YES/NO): NO